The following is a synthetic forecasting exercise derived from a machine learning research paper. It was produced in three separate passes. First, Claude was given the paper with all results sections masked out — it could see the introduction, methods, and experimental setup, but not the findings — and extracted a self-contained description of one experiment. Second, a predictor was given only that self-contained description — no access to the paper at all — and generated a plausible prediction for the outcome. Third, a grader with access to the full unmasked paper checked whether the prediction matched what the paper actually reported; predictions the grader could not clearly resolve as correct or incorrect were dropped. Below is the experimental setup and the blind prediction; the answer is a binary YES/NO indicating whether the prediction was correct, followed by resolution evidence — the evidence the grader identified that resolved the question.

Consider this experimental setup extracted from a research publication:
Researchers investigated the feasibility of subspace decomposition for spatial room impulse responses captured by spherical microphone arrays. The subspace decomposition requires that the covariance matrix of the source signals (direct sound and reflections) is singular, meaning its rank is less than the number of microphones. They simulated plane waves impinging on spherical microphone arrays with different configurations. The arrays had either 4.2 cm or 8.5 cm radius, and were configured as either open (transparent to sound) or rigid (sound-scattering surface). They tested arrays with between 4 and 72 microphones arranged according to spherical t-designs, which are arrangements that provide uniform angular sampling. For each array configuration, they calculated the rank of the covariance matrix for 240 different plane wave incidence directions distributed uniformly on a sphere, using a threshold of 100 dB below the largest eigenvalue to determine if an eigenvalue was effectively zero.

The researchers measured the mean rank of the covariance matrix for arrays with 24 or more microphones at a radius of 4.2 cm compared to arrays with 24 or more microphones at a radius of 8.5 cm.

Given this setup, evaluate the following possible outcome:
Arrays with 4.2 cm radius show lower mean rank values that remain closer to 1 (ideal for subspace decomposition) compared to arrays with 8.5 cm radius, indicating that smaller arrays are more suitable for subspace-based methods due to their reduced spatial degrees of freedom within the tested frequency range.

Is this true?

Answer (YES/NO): NO